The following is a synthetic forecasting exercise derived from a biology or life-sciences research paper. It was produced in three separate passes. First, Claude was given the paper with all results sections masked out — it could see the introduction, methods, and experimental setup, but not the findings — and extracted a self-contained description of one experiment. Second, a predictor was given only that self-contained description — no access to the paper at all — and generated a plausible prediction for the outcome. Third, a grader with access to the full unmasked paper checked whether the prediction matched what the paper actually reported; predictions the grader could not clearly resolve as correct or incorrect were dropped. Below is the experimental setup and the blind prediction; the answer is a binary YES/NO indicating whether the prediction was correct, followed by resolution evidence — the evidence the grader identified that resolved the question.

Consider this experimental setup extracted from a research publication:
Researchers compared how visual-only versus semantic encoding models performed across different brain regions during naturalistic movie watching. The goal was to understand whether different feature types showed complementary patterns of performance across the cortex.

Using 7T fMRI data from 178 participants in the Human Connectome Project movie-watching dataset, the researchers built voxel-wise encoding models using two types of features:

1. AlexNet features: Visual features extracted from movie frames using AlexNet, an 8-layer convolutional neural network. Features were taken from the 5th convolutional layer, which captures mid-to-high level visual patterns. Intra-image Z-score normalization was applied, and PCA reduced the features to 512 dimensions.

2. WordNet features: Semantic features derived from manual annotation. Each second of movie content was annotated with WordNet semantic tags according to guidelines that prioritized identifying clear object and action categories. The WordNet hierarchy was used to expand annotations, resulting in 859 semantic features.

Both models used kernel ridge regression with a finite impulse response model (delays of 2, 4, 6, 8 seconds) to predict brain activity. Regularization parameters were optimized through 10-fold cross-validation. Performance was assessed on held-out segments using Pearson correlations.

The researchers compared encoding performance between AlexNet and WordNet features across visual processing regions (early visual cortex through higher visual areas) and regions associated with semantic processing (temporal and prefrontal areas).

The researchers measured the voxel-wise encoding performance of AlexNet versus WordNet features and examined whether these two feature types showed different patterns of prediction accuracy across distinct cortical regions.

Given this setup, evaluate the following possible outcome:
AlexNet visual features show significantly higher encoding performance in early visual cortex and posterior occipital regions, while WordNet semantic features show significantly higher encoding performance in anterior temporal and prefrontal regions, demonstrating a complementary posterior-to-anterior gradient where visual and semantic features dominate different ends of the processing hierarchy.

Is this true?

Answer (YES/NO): YES